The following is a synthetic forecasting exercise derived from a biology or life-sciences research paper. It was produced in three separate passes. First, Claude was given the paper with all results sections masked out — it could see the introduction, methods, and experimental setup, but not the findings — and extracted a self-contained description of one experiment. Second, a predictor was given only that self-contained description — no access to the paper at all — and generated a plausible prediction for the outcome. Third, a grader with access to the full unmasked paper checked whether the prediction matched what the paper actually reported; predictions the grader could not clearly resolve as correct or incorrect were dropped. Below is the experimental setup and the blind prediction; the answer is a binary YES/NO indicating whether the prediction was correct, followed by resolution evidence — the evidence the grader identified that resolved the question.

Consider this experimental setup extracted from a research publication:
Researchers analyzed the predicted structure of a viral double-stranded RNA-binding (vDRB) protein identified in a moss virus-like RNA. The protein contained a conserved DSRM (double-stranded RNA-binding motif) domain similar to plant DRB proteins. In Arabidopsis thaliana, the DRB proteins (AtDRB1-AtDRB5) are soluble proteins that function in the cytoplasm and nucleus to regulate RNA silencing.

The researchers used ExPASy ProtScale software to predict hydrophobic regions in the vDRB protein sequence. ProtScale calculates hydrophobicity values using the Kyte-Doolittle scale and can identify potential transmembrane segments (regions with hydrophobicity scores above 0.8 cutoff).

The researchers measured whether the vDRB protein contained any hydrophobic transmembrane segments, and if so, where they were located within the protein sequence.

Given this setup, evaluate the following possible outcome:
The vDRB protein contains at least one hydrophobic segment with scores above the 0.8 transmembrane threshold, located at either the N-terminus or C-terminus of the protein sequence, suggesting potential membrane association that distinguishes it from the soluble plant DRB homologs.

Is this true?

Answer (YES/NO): YES